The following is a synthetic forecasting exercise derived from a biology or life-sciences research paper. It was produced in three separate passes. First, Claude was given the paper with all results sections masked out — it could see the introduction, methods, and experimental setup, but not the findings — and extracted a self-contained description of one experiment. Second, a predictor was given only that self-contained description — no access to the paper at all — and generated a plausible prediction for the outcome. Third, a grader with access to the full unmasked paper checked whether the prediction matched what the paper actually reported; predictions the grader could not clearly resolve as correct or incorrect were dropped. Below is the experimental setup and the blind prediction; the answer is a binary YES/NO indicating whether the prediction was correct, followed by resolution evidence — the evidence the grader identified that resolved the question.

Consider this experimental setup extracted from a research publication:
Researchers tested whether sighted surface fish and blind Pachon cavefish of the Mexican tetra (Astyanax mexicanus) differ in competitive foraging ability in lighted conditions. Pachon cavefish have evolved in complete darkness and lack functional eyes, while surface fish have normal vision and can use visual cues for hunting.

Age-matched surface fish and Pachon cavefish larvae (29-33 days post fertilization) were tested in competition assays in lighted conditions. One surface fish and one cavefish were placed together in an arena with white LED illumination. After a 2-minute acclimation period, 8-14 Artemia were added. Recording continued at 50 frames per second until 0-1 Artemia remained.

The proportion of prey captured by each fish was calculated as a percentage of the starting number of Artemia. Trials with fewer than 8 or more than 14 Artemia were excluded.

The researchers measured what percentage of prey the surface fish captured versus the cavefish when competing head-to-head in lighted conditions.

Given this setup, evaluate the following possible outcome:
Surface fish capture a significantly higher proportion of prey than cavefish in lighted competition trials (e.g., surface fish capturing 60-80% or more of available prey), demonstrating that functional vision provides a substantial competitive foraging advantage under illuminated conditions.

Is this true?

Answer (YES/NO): YES